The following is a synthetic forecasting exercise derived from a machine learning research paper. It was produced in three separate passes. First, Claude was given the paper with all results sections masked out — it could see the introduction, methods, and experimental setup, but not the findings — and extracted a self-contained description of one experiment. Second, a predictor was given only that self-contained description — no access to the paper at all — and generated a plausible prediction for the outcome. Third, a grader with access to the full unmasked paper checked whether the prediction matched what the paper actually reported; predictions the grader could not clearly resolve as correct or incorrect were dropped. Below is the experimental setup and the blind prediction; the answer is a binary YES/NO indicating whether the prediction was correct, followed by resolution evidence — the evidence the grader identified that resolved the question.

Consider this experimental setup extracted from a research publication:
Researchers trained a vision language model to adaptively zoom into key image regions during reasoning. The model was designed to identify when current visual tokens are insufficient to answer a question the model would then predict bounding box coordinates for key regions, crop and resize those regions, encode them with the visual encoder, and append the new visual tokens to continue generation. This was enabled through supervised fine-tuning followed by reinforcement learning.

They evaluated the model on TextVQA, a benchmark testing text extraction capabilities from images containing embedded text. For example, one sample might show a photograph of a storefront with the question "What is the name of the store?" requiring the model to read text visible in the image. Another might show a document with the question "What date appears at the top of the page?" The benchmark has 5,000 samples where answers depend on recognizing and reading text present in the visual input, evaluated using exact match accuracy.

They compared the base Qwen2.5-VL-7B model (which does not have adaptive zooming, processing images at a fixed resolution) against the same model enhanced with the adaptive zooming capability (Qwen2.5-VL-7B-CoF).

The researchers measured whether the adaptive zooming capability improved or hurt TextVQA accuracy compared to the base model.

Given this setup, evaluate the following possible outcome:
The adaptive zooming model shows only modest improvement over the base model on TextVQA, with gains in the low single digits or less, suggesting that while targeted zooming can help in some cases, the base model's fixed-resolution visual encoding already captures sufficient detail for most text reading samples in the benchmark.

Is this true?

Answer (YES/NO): NO